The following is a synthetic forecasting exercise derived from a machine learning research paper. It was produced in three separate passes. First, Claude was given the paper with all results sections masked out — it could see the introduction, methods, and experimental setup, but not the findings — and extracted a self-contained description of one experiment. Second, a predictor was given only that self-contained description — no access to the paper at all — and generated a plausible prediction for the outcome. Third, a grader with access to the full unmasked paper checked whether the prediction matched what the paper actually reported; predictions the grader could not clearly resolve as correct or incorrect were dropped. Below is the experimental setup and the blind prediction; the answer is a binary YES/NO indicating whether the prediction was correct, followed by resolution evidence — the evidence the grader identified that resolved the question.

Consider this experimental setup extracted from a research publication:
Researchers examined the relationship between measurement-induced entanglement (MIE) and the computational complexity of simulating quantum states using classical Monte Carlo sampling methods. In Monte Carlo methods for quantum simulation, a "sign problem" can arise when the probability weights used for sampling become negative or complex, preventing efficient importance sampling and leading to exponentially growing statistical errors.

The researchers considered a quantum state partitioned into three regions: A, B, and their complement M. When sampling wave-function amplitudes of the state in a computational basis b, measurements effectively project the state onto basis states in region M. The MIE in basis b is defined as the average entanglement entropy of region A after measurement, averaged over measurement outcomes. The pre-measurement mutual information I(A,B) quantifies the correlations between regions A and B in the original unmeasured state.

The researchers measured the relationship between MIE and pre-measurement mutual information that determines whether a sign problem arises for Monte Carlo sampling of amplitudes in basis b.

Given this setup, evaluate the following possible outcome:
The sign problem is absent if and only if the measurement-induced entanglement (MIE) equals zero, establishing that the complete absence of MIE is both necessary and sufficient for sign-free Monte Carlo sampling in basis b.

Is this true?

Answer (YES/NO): NO